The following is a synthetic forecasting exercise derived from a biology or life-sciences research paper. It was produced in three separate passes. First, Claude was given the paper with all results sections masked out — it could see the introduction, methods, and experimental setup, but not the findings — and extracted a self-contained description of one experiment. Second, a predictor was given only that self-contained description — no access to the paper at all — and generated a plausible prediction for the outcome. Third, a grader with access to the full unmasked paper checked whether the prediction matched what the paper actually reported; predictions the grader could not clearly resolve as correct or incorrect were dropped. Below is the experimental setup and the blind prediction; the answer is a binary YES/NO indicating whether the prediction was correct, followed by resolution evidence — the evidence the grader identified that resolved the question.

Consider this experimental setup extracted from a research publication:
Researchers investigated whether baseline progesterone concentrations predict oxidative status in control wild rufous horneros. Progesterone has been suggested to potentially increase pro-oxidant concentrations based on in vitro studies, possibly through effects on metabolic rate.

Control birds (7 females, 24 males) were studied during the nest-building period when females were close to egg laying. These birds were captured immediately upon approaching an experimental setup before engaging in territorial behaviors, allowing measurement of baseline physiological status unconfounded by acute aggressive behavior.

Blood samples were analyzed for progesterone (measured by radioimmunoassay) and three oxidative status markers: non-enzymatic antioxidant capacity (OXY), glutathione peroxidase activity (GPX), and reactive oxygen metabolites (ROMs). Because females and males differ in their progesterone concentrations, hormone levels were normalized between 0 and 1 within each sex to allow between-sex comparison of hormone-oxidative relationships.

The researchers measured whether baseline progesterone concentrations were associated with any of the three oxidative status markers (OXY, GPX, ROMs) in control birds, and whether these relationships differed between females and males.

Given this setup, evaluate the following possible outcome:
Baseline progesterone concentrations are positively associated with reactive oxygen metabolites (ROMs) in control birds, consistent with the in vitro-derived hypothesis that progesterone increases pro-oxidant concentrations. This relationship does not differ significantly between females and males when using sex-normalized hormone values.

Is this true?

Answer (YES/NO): NO